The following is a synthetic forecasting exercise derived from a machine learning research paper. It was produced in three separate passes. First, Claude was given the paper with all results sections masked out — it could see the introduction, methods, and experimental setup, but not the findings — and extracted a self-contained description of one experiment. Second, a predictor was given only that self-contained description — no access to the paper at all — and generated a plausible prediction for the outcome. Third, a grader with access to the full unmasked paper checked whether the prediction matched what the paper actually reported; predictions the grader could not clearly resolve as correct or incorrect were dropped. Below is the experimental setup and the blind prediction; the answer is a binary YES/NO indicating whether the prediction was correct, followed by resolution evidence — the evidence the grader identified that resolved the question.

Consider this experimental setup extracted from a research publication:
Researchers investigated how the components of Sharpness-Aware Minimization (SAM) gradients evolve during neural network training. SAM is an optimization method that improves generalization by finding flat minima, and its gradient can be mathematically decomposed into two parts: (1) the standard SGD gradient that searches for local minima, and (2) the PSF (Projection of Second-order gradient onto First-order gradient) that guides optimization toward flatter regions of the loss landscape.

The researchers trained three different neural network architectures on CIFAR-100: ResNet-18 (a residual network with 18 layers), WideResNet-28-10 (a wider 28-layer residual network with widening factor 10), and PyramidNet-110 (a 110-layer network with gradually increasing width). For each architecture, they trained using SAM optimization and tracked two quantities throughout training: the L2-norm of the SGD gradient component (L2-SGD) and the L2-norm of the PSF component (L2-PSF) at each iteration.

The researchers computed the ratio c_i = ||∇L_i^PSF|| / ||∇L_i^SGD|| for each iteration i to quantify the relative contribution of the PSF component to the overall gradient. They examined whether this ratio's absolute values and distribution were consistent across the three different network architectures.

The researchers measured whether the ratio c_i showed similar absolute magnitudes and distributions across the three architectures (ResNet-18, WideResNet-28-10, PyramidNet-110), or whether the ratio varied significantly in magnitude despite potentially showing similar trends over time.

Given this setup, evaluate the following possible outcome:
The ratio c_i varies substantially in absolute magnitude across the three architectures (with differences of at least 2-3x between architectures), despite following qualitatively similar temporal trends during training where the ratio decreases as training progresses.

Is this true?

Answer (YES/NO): NO